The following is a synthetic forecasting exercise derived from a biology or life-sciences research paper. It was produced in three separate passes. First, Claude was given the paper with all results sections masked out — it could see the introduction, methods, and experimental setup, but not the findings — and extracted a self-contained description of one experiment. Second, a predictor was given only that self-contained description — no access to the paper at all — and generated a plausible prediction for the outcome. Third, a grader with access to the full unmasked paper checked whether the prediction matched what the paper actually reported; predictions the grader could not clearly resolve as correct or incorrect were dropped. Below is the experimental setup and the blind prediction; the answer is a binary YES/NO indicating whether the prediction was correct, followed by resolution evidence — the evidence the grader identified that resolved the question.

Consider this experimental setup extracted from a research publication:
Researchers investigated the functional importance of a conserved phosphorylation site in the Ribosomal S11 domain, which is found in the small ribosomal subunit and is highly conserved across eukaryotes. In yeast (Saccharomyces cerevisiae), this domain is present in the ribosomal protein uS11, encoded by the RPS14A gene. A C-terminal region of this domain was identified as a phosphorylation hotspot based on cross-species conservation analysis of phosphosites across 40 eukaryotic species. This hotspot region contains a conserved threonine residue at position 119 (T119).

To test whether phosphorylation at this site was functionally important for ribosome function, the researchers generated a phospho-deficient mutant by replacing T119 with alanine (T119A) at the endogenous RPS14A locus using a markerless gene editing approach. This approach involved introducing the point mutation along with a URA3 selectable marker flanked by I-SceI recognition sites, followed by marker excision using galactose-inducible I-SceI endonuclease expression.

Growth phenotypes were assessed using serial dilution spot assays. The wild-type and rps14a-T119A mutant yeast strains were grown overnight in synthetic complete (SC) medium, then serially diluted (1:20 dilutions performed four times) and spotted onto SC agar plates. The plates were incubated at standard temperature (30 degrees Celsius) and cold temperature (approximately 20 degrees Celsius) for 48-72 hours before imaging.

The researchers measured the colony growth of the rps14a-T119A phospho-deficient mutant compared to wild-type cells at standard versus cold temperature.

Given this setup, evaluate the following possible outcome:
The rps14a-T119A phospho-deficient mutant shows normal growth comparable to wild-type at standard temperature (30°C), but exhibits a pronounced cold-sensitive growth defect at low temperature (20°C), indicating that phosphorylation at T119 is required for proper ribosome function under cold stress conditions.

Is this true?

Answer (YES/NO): YES